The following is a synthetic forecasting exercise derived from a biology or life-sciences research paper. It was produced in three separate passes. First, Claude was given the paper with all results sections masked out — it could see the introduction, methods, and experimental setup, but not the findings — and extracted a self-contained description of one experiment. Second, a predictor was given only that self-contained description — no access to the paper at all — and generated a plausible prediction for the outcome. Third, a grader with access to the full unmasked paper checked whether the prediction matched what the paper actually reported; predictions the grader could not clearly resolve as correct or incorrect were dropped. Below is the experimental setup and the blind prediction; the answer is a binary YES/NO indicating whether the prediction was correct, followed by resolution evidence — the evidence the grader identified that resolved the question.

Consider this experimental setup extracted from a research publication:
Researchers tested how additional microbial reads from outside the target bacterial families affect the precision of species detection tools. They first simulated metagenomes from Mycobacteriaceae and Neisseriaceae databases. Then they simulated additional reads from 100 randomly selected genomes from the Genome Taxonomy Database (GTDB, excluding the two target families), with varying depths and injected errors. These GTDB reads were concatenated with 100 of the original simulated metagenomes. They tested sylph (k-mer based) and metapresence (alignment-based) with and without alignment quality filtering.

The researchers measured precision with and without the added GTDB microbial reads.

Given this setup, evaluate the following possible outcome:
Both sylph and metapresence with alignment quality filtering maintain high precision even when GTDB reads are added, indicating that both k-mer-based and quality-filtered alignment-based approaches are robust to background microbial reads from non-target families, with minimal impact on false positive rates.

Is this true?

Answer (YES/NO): YES